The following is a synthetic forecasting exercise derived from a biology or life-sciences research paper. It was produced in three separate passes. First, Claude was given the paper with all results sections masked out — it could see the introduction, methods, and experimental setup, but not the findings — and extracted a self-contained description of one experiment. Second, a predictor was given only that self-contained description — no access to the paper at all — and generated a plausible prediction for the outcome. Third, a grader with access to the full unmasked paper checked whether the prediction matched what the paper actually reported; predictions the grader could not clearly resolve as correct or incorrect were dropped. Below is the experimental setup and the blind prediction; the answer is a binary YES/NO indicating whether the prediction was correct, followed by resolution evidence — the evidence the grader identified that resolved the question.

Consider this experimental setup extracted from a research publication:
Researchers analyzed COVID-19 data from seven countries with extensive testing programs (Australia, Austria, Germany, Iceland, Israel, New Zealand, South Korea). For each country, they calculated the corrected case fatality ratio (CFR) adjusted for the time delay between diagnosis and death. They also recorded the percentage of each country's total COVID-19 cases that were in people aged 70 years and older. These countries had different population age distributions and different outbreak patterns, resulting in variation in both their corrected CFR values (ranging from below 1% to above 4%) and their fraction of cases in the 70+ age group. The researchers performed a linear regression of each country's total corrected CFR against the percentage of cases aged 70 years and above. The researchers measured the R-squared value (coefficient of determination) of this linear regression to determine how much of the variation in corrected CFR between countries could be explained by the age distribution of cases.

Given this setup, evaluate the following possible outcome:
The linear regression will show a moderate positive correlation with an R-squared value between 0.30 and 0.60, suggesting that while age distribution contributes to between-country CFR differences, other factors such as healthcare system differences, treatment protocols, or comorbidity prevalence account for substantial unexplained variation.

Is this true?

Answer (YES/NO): NO